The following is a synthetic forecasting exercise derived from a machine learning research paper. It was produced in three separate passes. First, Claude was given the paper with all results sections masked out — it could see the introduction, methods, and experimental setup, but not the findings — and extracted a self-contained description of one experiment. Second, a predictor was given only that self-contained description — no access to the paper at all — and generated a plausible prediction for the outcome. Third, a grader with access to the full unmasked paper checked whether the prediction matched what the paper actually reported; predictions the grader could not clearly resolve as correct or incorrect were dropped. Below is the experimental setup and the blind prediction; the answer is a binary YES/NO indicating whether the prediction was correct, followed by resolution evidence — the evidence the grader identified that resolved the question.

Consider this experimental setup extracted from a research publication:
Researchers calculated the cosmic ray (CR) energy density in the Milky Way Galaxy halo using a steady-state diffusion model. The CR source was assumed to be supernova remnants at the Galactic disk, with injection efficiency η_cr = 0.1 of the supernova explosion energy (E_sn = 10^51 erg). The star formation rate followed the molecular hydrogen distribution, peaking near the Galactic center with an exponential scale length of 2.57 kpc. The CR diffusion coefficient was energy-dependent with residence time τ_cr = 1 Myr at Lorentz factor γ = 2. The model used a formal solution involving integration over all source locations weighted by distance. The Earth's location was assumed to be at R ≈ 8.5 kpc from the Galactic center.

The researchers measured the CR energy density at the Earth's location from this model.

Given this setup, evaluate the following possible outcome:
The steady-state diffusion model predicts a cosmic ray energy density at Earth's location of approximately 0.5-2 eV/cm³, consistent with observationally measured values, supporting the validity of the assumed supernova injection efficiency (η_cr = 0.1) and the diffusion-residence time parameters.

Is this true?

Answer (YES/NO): YES